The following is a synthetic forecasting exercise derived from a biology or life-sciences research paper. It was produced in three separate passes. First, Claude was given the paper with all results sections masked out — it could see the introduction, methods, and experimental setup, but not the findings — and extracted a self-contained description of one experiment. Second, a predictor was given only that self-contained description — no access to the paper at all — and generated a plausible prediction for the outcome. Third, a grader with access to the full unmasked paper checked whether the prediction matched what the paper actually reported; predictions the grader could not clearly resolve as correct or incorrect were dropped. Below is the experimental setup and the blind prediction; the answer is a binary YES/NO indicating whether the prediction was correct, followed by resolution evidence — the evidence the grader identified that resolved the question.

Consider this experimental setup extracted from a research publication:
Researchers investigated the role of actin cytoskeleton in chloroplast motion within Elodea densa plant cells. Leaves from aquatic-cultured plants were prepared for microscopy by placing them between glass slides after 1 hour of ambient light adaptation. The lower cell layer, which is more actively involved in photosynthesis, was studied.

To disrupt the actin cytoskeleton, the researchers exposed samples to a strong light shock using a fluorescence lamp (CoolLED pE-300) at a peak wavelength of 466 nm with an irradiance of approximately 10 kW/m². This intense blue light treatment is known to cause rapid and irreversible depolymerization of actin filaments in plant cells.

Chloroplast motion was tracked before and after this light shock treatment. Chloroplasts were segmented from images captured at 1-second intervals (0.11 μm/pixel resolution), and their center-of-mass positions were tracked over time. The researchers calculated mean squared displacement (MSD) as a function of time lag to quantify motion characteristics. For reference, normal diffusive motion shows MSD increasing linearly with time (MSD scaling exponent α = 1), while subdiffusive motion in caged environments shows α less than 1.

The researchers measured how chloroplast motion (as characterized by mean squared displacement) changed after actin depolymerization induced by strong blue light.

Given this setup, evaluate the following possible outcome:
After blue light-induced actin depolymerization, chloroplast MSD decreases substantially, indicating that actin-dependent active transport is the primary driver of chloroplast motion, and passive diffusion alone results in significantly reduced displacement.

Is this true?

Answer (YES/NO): YES